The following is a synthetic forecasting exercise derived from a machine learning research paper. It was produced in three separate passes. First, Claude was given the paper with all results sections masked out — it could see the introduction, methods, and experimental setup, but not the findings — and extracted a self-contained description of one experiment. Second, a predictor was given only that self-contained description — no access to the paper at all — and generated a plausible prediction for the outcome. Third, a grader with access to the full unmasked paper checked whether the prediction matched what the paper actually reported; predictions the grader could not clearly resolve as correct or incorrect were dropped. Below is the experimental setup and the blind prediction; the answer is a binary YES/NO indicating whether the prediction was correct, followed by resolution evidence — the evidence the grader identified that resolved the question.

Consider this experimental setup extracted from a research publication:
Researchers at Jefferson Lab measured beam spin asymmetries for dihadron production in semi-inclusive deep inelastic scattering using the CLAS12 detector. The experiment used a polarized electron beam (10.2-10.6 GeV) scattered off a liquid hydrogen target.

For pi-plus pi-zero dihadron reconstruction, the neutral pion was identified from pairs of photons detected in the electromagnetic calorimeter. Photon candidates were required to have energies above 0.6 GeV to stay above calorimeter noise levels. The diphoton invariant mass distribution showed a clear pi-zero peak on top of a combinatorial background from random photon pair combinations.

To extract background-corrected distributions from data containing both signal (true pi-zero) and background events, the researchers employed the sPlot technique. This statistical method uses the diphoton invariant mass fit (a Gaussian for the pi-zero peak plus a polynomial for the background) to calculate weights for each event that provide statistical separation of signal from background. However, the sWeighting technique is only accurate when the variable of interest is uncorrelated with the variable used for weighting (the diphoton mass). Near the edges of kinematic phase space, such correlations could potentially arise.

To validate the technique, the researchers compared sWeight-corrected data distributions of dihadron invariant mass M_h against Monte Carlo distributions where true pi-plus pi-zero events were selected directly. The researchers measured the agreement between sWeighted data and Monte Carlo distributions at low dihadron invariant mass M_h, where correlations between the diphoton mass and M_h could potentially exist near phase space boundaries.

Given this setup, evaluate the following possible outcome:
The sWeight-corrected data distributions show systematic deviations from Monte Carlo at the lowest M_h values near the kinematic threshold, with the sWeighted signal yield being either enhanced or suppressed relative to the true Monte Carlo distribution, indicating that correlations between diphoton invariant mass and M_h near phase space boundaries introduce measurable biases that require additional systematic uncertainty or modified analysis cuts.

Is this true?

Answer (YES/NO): YES